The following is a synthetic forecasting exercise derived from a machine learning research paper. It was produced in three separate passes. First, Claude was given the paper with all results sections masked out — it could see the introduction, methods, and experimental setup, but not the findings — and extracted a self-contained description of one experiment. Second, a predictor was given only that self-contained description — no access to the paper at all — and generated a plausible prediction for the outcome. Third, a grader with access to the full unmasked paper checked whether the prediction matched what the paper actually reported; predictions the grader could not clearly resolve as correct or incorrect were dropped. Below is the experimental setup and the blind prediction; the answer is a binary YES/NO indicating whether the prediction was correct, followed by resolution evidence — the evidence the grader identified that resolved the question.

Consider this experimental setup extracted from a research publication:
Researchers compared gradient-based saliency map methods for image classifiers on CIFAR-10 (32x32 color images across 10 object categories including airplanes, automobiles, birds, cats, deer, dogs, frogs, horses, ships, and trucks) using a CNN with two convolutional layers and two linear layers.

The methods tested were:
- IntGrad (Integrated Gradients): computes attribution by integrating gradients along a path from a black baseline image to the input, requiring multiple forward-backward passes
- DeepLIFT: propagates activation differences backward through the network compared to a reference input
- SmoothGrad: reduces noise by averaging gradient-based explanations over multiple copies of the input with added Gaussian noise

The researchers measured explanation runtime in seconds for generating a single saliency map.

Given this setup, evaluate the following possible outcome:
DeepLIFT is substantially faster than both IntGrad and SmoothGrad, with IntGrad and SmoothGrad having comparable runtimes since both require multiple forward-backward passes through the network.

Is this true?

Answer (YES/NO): NO